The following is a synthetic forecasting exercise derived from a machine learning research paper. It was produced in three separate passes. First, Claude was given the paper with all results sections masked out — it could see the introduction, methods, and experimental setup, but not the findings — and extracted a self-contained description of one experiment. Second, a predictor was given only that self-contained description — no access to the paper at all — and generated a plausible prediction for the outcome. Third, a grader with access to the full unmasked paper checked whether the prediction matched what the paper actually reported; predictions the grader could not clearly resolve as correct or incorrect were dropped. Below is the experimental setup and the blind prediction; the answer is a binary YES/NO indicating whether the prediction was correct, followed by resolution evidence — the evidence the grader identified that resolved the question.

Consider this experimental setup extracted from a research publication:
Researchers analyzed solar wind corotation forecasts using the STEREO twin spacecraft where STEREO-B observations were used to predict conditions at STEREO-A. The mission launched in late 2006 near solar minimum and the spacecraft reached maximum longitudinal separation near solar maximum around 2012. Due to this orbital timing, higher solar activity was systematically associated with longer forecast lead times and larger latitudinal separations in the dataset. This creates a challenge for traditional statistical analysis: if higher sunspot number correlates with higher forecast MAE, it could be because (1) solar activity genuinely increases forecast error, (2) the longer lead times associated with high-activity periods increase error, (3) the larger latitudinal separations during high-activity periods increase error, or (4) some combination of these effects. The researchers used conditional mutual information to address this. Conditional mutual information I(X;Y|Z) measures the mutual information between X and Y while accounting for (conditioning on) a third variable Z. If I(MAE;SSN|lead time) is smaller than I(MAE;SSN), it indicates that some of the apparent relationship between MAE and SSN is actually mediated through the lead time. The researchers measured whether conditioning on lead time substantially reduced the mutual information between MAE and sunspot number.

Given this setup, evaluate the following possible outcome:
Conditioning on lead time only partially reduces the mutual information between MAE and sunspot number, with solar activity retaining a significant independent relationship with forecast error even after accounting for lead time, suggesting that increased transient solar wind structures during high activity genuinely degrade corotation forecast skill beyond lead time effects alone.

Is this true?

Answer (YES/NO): YES